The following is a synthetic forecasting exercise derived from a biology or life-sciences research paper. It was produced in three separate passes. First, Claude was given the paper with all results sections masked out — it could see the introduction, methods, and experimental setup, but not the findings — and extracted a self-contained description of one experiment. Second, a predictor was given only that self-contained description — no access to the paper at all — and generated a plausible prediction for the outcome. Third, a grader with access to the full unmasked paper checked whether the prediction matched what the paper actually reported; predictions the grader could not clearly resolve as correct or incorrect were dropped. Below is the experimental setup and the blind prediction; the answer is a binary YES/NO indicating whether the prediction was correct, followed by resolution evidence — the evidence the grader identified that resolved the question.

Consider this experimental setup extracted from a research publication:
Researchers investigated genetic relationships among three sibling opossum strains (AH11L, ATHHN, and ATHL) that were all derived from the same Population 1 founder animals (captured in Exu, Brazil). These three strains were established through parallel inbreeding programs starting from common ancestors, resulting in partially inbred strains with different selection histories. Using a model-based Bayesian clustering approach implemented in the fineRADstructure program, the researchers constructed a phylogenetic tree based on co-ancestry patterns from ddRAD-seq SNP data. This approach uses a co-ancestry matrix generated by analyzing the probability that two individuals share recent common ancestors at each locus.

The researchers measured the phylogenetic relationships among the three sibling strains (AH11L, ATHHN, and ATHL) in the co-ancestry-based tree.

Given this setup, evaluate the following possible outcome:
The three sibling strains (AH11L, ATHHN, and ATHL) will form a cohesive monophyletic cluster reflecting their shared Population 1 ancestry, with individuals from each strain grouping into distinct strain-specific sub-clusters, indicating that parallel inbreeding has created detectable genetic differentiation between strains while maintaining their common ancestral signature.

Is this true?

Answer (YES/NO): NO